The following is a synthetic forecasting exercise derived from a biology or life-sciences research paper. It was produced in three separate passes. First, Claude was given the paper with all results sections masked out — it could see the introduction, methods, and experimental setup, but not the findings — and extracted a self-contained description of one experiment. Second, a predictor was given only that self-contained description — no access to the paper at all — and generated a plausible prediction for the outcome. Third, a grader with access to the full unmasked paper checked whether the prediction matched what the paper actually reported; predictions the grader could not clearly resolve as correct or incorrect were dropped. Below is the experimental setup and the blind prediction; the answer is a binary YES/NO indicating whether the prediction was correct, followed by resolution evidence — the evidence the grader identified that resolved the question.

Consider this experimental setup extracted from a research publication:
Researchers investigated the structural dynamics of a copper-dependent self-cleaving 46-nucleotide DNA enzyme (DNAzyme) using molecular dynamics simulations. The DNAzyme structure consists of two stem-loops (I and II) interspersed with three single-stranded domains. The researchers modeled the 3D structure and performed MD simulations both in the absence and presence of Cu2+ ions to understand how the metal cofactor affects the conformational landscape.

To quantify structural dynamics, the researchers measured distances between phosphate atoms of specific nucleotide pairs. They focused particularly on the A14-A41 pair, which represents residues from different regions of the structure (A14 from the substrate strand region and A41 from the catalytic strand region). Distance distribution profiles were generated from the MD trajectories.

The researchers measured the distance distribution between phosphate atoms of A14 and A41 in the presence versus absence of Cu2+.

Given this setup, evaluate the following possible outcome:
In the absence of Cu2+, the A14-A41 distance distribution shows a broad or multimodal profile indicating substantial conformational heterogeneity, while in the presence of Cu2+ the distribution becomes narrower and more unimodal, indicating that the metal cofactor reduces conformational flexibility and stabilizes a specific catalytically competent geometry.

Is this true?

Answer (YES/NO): NO